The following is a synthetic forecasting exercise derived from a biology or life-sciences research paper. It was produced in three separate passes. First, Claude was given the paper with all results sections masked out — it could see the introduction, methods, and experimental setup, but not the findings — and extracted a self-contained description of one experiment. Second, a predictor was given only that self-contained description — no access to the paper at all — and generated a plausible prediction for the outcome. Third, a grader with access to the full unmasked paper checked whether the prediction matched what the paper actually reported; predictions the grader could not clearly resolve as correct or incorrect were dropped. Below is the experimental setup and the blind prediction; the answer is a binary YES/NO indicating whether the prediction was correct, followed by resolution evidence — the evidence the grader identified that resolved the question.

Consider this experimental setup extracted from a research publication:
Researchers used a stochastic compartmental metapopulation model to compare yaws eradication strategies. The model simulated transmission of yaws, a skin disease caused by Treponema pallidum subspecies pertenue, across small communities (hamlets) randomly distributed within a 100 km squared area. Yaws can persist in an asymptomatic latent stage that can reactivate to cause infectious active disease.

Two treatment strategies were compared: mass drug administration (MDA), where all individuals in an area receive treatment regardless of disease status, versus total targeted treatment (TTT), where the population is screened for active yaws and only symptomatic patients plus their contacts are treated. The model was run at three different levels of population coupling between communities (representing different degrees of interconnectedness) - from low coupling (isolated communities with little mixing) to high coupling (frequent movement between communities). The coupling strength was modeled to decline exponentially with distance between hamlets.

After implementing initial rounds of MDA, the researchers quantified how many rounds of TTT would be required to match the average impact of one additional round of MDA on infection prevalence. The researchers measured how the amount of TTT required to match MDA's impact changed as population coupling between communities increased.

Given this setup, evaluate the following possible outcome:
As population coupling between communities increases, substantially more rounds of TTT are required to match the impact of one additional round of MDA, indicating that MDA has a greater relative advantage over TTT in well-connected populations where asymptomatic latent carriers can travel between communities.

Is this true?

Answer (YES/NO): NO